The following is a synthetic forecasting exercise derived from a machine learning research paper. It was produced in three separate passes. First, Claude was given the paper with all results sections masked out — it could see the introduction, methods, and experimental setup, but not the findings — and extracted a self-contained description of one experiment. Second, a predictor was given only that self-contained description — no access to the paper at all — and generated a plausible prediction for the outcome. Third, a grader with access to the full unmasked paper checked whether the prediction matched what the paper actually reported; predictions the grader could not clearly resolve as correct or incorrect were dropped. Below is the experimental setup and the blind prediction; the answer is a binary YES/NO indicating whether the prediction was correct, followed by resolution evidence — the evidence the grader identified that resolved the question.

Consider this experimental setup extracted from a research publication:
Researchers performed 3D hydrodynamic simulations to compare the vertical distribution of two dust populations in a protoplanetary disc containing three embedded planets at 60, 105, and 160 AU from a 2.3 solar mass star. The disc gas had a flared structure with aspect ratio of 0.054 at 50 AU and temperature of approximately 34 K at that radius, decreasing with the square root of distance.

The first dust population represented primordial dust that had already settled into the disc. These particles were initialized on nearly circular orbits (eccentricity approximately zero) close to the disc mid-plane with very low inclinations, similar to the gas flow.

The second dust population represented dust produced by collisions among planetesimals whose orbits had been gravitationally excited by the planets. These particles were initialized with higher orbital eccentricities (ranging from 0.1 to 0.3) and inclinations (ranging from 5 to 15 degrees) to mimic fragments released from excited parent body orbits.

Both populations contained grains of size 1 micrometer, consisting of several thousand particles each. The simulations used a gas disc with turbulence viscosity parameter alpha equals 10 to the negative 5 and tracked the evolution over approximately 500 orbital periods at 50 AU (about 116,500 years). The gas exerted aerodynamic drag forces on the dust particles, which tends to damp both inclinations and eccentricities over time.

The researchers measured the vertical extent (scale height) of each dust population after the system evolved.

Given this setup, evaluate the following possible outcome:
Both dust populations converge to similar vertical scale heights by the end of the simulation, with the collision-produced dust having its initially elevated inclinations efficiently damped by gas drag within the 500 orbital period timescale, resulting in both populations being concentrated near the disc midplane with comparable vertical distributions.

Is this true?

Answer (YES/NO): NO